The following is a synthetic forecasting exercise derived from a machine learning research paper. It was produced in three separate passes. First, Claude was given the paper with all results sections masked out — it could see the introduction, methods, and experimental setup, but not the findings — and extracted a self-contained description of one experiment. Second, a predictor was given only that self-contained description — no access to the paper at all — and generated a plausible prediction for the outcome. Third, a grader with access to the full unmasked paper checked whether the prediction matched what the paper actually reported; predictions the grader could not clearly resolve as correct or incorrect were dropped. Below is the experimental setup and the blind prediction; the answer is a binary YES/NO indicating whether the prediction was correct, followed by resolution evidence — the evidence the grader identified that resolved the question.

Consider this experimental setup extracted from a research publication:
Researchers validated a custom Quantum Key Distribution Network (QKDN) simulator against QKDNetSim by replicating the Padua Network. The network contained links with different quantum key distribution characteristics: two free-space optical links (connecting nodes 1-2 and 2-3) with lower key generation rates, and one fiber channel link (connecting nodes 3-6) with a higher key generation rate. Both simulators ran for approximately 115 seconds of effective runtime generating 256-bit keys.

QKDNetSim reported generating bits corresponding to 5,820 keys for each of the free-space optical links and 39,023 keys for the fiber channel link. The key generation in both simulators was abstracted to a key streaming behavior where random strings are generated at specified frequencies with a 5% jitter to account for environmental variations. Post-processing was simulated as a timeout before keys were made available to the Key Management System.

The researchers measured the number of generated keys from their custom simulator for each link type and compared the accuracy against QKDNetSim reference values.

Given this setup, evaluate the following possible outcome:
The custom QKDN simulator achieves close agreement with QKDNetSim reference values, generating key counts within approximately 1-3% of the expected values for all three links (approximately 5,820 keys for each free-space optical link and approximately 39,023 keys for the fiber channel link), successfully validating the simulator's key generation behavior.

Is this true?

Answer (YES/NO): YES